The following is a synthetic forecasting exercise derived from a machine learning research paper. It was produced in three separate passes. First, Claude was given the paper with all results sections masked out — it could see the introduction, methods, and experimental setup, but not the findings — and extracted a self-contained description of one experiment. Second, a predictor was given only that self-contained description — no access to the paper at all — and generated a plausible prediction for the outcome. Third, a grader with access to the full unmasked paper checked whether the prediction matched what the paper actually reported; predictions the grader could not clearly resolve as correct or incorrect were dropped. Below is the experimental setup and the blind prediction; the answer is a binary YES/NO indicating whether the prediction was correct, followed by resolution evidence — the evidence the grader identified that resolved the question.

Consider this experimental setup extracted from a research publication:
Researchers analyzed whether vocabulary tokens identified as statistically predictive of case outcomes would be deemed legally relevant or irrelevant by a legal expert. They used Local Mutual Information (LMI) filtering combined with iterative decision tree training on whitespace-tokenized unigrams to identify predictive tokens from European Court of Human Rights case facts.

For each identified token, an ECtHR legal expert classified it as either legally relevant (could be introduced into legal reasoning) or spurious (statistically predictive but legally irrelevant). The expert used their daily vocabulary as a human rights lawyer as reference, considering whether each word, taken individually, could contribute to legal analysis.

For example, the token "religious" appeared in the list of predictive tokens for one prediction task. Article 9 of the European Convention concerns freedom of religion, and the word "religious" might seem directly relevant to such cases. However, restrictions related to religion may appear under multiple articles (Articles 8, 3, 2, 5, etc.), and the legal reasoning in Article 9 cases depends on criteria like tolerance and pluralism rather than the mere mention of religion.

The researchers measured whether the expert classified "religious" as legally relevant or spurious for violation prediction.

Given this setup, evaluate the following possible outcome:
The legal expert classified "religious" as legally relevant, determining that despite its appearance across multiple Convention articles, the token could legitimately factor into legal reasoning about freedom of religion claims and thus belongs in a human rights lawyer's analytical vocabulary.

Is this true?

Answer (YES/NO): NO